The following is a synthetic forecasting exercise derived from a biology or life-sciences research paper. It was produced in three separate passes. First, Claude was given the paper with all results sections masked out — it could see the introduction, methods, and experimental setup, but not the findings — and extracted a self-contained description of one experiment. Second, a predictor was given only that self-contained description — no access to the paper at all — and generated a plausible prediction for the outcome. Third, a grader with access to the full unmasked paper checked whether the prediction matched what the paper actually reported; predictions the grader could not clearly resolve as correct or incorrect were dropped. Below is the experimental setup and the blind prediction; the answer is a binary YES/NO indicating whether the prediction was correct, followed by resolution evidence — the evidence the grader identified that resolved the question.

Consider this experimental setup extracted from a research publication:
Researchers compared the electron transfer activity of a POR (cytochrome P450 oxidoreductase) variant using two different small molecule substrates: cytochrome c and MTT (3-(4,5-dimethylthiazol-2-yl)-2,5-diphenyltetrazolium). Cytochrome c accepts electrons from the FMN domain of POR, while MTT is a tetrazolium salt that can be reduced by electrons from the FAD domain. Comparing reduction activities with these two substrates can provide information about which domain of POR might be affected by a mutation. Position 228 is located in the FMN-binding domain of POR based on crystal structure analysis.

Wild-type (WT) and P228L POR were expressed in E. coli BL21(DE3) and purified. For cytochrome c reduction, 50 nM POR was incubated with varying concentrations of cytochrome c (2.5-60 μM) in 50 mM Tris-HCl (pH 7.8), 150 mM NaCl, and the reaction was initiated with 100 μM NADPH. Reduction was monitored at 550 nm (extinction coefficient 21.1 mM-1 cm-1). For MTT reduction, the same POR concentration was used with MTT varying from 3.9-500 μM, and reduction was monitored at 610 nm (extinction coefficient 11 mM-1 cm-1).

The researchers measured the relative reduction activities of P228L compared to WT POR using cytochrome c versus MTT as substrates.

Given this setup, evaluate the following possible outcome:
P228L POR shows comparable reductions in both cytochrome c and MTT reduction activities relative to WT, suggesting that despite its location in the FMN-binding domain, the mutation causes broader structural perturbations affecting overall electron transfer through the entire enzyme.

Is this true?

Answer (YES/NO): NO